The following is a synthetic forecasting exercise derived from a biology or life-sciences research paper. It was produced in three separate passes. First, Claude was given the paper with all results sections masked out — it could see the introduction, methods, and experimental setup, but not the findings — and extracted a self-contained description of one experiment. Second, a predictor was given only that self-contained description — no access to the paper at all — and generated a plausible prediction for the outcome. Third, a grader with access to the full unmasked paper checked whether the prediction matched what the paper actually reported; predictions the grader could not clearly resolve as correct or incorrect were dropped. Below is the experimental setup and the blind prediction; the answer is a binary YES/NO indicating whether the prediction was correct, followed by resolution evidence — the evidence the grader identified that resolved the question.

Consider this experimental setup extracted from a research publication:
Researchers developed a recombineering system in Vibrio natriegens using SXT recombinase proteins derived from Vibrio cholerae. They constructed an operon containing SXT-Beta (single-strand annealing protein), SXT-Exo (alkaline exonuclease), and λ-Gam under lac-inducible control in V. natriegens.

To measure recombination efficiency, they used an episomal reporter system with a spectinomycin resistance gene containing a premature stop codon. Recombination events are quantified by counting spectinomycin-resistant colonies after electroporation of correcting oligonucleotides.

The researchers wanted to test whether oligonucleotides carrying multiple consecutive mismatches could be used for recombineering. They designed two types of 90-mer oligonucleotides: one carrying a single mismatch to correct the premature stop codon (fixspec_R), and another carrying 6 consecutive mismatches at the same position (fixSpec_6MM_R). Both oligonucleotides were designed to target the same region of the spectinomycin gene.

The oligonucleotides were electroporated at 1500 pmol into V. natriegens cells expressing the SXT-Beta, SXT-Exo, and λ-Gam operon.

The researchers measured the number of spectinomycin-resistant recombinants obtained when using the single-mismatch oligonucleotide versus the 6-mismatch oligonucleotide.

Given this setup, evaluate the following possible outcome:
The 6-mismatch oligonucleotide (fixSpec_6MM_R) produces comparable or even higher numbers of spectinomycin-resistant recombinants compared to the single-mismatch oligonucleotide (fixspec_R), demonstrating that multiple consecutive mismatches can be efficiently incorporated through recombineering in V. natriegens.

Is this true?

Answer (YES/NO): YES